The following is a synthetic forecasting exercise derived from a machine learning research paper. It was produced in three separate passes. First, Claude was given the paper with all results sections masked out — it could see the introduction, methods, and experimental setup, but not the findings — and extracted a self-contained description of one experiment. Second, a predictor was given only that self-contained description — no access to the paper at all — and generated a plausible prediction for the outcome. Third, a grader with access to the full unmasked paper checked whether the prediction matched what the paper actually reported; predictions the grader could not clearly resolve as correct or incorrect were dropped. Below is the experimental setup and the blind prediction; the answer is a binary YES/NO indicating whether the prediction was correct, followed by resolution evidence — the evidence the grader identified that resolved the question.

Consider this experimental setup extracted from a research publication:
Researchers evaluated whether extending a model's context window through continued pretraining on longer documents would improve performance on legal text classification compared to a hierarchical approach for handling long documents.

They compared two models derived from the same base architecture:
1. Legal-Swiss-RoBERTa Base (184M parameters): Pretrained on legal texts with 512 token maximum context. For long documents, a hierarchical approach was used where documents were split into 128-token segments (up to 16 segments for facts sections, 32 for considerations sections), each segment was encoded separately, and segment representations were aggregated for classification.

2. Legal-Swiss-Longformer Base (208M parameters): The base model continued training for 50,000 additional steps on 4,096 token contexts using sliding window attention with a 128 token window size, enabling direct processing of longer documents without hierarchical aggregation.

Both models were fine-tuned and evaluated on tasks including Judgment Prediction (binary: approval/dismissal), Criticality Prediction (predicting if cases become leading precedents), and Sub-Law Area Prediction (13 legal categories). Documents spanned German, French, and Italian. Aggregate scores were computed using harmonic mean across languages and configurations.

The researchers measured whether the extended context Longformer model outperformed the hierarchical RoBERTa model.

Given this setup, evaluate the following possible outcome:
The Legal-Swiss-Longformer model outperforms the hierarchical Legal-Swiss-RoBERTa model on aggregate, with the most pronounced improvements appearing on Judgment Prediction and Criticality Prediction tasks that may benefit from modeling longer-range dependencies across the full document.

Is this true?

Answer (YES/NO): NO